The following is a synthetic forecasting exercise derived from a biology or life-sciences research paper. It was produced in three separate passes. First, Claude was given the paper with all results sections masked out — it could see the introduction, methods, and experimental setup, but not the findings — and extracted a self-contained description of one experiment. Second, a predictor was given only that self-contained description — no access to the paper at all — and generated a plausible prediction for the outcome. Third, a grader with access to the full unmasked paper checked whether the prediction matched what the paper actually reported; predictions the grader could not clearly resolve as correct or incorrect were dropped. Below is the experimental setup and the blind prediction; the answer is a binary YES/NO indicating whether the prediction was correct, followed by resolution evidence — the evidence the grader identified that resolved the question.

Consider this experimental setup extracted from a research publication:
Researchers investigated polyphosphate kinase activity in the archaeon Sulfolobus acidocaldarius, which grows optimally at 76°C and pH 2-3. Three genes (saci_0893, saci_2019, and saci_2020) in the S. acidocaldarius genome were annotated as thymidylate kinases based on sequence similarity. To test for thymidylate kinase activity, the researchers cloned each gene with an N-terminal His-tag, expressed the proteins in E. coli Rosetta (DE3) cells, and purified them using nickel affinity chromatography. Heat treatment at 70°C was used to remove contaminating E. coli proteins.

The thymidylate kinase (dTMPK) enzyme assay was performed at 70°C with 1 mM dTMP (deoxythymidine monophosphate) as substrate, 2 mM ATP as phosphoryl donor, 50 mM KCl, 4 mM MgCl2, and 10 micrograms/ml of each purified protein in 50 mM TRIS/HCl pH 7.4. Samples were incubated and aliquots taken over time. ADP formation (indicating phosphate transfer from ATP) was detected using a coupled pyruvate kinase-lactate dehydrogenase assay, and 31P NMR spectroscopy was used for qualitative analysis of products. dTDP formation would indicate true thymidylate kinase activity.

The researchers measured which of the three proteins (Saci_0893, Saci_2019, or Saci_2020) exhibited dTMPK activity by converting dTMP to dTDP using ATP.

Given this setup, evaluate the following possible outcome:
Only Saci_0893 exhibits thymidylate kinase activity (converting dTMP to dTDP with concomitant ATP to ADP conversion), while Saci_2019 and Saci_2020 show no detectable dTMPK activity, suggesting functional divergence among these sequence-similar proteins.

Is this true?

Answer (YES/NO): YES